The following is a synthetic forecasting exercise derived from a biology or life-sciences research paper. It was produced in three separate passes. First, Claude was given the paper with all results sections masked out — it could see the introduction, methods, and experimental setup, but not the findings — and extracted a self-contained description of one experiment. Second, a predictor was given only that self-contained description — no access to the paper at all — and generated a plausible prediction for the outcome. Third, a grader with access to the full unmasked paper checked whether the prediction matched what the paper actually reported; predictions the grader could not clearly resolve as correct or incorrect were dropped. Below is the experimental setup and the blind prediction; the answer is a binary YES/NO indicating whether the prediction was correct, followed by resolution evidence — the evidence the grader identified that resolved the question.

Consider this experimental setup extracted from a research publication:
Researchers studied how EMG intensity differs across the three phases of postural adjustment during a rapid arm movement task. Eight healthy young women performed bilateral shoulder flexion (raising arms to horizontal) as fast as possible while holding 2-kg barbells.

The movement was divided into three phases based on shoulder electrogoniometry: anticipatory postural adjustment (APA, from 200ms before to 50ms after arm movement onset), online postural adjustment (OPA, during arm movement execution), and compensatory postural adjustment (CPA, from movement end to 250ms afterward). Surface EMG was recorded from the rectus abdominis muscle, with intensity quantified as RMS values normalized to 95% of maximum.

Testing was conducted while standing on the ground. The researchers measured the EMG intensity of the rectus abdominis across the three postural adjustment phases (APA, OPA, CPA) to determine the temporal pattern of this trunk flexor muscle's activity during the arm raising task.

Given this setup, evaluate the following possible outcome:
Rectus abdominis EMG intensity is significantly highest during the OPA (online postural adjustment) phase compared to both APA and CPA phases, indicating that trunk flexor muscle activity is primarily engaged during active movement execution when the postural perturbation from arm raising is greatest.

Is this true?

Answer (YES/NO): YES